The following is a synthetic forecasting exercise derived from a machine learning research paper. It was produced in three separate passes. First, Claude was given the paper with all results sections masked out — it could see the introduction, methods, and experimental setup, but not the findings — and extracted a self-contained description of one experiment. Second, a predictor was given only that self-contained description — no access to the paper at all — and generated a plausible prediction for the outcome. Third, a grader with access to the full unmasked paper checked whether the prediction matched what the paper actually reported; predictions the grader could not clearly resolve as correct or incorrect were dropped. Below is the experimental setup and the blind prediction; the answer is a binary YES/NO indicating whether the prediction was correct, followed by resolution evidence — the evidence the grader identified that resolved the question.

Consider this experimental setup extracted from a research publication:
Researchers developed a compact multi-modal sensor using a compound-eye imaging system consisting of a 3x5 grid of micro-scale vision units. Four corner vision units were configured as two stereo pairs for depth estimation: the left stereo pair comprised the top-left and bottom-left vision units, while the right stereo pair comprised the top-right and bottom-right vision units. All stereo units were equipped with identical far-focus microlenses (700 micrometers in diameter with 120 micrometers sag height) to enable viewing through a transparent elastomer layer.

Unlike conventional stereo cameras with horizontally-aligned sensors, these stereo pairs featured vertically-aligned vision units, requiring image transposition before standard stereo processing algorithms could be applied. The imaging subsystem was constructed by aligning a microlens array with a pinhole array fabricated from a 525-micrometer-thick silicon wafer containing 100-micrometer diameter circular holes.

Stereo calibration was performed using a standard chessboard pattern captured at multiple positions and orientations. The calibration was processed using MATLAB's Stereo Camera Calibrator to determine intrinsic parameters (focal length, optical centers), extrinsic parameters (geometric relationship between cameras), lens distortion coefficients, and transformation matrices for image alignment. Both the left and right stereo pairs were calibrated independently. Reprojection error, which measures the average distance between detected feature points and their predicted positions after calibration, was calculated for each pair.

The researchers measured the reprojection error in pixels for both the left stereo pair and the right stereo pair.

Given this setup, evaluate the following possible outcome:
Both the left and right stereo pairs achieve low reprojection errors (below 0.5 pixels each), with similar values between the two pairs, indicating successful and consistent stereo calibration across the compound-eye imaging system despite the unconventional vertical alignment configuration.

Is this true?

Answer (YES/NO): NO